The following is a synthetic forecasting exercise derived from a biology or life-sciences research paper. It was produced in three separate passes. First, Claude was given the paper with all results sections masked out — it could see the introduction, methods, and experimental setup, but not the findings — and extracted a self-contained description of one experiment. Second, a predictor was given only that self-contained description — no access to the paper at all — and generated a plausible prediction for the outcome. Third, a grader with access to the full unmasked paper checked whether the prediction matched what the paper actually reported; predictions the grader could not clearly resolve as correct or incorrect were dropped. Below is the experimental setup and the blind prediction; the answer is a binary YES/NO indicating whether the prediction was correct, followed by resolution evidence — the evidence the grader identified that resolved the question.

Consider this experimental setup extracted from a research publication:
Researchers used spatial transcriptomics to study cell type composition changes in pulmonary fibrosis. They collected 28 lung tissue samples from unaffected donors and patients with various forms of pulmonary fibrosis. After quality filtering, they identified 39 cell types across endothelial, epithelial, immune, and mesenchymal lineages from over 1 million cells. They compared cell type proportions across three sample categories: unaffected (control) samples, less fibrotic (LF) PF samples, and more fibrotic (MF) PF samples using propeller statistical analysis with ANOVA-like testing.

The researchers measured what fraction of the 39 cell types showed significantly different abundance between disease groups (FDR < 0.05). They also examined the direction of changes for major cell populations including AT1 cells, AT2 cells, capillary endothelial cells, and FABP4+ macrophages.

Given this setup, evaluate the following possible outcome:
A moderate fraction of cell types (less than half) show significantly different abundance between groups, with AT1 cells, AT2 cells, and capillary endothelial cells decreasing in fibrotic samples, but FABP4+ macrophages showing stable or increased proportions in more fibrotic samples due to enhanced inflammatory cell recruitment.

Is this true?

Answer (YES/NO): NO